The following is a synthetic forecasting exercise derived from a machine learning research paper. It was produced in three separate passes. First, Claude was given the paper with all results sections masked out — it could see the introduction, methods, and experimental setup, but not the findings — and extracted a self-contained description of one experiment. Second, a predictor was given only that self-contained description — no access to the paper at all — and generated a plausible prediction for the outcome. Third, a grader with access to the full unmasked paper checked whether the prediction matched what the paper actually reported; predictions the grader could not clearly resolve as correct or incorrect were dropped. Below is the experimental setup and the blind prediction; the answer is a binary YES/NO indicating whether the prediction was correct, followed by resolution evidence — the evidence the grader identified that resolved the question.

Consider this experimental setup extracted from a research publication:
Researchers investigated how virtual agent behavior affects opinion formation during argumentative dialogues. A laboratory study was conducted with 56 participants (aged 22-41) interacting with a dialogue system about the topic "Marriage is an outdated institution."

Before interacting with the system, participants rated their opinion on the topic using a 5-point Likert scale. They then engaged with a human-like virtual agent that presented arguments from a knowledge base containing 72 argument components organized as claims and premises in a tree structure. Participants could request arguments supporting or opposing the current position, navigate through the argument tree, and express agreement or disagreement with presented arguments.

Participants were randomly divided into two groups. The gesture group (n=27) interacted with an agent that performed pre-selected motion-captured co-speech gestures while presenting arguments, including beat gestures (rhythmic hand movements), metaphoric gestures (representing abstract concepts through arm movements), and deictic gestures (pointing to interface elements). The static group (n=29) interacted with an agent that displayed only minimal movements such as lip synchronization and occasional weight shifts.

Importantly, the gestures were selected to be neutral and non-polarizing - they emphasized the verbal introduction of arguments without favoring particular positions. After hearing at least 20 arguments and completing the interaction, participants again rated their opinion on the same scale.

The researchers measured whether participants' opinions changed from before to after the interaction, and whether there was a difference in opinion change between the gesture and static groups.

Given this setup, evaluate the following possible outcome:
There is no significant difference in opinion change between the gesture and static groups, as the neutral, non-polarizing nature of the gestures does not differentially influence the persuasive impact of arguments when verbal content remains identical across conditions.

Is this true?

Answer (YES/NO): YES